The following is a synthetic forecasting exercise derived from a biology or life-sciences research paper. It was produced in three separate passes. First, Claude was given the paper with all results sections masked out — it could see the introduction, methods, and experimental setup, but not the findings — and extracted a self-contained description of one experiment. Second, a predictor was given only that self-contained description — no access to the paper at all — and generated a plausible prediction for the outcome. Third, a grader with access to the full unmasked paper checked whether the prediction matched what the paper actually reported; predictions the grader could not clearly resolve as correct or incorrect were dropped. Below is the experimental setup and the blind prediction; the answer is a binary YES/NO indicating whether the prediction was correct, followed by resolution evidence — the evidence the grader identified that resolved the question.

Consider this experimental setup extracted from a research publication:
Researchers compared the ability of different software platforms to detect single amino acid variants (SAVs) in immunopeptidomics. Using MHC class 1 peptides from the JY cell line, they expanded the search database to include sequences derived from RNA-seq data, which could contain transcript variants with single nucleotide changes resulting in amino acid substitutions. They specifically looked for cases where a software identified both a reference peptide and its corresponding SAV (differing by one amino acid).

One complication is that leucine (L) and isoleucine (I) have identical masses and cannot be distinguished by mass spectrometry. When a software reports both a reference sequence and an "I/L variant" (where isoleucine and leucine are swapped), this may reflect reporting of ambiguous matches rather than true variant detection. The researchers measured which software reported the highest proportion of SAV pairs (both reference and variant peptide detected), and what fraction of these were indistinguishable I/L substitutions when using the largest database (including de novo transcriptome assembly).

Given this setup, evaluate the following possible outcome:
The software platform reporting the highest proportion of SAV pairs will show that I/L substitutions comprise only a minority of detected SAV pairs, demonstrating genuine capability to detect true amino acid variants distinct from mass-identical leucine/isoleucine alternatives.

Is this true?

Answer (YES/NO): NO